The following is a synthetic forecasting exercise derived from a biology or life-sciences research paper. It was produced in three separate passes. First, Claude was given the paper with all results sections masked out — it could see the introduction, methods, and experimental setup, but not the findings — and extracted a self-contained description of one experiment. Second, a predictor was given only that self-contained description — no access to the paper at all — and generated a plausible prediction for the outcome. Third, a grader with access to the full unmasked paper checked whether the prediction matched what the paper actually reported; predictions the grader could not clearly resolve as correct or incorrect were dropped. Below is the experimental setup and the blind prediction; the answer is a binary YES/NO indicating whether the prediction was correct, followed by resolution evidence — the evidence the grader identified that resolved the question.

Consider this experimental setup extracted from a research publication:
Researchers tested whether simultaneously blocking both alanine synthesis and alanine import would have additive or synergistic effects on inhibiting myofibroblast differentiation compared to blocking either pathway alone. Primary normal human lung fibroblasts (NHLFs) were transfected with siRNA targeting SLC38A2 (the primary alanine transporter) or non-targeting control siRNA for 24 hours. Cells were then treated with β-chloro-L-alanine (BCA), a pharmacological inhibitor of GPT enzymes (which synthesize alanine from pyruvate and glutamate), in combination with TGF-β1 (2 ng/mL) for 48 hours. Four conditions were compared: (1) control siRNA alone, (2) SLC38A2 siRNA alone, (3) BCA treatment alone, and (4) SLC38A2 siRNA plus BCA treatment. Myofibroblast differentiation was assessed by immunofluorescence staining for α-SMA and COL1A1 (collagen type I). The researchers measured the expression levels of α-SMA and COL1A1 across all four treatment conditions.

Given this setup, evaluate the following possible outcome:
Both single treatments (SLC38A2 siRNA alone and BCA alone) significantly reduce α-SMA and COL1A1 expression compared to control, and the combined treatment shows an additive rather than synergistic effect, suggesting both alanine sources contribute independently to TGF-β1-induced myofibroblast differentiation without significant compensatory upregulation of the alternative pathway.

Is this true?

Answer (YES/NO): NO